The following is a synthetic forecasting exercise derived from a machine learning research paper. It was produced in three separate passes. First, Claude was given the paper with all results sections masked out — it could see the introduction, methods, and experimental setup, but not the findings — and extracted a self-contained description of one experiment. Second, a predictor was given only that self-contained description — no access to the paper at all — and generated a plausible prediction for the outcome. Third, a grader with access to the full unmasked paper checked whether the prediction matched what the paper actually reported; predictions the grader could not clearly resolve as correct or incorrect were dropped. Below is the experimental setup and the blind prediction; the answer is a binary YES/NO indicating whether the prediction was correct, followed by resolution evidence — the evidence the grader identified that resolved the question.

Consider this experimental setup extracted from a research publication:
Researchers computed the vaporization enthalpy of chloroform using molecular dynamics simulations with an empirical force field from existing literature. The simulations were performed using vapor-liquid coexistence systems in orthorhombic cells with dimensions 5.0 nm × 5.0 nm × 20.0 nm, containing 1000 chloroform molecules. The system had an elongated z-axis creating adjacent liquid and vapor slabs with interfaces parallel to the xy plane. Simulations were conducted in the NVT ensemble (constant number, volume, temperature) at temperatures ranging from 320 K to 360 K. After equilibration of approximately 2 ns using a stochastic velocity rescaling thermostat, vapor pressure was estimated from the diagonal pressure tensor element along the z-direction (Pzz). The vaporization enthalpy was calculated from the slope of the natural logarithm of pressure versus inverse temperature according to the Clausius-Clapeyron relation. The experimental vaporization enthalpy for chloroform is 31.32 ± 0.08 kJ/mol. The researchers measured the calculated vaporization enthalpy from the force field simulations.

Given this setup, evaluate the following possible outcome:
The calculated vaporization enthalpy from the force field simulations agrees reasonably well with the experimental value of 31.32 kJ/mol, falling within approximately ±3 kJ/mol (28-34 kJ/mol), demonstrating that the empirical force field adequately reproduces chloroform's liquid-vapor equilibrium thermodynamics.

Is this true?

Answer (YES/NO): YES